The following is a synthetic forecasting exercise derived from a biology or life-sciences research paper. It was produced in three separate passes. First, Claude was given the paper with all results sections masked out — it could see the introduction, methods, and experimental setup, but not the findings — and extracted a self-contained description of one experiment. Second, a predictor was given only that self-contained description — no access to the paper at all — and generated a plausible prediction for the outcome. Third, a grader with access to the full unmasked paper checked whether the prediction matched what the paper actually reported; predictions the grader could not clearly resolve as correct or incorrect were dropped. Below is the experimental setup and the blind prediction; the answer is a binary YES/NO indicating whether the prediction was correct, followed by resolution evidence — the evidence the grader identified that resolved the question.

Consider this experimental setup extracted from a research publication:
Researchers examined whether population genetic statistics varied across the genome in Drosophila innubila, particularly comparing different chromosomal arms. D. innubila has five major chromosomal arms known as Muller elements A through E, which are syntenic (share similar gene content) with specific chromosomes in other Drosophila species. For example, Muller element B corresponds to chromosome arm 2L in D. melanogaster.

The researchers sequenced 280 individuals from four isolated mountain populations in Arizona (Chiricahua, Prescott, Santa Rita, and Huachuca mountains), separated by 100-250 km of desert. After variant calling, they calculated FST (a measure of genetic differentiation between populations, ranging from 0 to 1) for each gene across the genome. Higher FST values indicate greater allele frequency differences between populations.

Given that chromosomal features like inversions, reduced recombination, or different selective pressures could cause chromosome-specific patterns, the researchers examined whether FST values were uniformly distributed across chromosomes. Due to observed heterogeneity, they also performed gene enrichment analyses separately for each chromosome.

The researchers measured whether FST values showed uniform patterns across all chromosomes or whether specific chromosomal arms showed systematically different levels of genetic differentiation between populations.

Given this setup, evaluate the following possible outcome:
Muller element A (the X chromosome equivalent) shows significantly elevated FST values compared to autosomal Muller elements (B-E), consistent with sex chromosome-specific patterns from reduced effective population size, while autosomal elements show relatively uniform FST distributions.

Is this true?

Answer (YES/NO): NO